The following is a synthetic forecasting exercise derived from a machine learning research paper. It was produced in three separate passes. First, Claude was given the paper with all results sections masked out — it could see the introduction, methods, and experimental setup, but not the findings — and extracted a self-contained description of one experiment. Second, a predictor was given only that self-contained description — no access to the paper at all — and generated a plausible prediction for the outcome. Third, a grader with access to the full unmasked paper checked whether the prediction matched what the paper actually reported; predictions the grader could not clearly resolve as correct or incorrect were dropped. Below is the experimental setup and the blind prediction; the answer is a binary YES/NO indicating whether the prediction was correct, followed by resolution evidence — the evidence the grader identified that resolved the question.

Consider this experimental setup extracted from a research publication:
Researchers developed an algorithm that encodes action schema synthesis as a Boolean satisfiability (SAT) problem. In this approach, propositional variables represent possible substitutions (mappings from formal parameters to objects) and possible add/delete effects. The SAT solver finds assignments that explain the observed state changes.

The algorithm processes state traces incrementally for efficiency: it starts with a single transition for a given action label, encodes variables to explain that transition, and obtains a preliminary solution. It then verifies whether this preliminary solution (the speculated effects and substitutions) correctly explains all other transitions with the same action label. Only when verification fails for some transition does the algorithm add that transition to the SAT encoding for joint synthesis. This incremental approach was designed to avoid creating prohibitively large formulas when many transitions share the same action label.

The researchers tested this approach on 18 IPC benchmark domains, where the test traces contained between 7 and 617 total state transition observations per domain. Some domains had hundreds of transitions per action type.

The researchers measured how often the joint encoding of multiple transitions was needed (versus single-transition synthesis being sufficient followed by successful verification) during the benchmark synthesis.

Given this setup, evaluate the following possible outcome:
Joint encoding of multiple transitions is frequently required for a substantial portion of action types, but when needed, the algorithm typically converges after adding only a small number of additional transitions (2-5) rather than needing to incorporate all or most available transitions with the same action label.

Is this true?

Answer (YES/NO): NO